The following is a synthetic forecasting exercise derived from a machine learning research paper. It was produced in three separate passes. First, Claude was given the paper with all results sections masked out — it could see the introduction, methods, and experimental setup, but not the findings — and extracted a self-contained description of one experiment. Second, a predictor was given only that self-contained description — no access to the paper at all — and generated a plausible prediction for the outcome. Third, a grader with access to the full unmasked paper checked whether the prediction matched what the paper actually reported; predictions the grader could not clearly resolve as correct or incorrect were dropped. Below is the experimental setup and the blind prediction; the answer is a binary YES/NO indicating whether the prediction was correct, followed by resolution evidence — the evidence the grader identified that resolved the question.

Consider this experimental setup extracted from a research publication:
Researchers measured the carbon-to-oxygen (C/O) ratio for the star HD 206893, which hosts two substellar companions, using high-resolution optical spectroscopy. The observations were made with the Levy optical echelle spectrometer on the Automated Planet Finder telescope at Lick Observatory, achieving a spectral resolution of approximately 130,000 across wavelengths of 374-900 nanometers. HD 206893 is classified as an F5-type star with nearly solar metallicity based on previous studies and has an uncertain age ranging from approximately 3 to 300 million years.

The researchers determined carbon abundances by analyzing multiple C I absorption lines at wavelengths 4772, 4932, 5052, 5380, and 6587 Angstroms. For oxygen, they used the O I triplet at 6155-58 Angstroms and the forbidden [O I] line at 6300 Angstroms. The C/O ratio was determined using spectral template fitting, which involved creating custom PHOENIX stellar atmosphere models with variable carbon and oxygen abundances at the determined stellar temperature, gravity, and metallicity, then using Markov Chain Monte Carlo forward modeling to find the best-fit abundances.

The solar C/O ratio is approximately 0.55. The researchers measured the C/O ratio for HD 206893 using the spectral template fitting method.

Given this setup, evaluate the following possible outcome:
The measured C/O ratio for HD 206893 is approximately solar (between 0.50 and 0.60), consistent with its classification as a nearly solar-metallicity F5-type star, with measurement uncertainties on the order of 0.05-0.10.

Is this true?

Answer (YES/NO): NO